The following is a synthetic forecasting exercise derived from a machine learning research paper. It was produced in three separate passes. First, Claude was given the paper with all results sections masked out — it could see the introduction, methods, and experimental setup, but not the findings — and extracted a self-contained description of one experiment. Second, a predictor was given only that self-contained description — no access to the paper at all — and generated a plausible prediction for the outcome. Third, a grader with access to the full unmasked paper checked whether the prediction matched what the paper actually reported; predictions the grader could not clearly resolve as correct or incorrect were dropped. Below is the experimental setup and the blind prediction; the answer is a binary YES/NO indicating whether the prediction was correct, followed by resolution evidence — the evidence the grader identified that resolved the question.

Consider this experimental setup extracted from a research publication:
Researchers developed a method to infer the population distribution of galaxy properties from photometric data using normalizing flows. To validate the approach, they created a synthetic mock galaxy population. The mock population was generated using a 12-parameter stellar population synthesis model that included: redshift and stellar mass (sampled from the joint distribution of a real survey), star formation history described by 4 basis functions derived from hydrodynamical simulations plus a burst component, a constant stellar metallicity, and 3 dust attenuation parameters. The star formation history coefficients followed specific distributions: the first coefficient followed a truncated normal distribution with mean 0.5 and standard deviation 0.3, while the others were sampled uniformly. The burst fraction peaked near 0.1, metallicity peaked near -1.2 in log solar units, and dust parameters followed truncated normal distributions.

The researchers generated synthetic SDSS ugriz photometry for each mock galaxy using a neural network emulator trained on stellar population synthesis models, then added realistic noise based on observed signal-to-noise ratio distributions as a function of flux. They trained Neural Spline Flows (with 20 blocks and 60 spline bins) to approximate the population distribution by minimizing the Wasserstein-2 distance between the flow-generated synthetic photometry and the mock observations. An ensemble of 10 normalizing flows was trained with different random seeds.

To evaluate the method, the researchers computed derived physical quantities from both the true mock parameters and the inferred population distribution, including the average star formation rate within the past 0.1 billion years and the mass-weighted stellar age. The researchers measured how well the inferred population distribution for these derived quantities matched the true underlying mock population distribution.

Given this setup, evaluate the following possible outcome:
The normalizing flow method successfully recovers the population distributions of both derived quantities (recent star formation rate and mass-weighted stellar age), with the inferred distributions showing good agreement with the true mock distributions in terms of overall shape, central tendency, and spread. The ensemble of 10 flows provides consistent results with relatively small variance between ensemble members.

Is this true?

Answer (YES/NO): NO